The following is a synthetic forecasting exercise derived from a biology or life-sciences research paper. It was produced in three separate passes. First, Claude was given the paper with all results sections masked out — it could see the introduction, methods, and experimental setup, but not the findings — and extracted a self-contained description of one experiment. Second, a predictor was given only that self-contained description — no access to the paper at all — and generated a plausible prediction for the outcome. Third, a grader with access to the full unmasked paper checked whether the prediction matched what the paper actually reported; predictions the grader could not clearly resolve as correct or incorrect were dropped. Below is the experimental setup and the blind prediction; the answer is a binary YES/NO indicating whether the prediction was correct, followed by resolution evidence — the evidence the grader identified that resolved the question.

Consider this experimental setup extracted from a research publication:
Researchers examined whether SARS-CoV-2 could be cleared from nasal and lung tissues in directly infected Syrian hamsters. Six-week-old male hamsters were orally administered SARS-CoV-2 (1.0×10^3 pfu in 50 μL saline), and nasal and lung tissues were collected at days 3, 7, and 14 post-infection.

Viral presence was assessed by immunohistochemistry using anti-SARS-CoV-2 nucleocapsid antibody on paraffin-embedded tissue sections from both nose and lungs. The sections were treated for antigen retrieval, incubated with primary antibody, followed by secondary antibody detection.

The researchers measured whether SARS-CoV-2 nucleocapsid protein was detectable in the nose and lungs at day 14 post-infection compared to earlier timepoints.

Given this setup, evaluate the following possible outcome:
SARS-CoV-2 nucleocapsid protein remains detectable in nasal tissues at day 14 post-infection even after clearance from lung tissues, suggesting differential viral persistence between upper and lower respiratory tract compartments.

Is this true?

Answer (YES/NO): NO